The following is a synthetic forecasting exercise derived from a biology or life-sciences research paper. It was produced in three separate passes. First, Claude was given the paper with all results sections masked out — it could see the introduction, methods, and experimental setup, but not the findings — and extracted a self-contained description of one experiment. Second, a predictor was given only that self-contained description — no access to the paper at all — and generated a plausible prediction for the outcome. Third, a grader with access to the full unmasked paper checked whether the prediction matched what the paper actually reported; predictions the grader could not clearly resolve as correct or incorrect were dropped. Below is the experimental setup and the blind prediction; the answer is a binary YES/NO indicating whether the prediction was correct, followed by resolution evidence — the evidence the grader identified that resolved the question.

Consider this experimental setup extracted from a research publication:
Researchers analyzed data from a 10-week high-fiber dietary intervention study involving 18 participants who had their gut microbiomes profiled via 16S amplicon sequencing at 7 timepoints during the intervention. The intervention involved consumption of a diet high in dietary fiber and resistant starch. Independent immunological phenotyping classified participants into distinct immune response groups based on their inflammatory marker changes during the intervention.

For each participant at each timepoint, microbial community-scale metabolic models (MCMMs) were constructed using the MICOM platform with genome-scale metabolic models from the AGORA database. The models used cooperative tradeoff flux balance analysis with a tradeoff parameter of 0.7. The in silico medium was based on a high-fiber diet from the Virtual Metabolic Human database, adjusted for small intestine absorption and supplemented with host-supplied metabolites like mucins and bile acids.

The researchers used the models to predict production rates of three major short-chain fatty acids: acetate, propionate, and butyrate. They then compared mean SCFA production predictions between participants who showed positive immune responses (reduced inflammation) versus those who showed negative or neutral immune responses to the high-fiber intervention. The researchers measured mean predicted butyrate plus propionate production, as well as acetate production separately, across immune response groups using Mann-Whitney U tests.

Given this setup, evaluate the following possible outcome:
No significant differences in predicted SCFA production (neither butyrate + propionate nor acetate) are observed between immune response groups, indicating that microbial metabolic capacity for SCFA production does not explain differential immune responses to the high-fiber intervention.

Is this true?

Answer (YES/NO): NO